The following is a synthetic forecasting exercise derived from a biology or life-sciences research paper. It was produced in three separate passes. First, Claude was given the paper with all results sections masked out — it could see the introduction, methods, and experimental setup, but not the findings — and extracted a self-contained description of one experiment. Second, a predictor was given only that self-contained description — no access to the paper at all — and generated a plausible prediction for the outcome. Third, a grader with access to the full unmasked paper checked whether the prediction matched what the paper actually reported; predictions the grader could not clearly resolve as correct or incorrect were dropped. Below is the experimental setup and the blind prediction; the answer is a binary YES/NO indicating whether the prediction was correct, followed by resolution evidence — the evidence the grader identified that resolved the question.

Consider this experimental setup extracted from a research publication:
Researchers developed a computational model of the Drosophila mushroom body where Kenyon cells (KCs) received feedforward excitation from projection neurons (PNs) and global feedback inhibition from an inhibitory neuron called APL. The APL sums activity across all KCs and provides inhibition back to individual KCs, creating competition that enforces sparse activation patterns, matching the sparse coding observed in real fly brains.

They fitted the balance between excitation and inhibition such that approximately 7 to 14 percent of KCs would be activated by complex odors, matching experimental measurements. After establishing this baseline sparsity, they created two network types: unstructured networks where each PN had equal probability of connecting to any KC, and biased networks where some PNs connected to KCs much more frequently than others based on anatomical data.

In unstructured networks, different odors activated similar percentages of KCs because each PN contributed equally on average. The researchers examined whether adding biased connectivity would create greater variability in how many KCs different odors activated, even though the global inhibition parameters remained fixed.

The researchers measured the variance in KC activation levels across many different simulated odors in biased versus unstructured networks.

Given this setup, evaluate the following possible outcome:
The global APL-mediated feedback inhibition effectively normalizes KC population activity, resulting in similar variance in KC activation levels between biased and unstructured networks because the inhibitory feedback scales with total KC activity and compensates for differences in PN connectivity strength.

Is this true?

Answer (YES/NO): NO